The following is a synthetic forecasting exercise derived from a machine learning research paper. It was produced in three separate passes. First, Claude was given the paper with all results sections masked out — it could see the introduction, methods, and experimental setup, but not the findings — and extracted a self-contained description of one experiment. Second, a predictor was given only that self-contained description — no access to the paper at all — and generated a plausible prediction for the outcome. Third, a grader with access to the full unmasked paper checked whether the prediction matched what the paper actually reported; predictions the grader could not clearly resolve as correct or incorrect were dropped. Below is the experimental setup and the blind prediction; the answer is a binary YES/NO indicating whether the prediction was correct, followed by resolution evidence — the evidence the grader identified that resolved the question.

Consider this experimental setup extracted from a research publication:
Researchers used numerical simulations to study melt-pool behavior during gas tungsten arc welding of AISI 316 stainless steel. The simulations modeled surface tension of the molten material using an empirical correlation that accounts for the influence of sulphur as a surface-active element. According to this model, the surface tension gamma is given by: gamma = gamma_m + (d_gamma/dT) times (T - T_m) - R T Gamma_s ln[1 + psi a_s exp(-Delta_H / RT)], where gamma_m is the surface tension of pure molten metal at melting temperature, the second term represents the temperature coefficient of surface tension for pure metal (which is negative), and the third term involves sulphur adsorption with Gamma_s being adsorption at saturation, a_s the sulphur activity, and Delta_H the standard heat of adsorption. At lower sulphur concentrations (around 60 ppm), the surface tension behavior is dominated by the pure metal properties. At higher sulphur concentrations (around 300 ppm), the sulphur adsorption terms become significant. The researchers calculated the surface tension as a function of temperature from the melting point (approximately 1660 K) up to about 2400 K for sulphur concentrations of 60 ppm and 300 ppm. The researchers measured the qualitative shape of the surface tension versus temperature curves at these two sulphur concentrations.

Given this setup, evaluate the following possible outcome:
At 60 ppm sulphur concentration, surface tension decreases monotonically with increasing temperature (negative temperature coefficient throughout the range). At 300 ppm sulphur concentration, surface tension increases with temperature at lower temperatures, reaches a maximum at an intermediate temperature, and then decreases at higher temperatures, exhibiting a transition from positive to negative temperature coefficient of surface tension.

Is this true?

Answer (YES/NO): YES